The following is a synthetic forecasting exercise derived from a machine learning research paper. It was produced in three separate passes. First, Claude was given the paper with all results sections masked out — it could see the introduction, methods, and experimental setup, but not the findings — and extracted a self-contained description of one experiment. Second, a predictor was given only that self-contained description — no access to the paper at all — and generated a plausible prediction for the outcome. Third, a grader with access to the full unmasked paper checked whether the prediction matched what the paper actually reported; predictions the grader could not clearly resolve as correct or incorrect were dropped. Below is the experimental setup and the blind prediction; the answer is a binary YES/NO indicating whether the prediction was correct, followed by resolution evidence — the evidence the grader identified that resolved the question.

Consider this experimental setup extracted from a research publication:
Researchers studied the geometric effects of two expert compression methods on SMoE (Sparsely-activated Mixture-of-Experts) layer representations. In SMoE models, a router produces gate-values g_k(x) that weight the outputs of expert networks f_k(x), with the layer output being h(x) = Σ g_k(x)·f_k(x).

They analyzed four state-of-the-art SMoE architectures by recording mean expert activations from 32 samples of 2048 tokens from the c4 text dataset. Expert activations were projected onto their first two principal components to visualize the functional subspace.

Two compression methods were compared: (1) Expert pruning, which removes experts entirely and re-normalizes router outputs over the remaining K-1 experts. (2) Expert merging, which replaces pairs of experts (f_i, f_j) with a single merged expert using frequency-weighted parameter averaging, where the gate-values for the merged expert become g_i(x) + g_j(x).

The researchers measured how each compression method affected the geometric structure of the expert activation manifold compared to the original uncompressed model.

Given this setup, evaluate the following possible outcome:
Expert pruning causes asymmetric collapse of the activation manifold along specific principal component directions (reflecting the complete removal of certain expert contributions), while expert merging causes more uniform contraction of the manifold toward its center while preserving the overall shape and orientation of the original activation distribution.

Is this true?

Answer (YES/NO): NO